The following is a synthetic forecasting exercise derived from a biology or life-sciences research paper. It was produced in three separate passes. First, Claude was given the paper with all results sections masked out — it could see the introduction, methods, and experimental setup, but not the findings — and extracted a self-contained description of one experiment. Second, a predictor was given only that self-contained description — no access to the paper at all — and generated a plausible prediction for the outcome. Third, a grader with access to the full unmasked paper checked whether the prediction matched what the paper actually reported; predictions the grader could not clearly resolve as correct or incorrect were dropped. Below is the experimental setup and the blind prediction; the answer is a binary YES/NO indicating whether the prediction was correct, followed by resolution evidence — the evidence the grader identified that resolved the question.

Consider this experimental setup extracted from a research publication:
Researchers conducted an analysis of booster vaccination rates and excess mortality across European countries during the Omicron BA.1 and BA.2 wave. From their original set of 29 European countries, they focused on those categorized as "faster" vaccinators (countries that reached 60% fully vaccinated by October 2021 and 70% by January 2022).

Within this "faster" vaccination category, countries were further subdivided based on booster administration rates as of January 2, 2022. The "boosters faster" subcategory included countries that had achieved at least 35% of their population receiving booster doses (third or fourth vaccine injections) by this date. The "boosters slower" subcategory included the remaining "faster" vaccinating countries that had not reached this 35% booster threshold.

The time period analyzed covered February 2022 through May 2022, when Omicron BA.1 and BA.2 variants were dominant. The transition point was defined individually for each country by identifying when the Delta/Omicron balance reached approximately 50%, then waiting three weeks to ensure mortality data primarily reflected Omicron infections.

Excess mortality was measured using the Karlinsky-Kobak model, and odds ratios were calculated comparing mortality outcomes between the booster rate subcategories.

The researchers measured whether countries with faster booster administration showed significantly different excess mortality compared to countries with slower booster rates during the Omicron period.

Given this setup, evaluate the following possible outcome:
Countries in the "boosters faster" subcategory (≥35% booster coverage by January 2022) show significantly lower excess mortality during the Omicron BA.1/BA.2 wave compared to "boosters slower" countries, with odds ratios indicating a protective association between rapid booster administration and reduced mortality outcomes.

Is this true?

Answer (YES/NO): YES